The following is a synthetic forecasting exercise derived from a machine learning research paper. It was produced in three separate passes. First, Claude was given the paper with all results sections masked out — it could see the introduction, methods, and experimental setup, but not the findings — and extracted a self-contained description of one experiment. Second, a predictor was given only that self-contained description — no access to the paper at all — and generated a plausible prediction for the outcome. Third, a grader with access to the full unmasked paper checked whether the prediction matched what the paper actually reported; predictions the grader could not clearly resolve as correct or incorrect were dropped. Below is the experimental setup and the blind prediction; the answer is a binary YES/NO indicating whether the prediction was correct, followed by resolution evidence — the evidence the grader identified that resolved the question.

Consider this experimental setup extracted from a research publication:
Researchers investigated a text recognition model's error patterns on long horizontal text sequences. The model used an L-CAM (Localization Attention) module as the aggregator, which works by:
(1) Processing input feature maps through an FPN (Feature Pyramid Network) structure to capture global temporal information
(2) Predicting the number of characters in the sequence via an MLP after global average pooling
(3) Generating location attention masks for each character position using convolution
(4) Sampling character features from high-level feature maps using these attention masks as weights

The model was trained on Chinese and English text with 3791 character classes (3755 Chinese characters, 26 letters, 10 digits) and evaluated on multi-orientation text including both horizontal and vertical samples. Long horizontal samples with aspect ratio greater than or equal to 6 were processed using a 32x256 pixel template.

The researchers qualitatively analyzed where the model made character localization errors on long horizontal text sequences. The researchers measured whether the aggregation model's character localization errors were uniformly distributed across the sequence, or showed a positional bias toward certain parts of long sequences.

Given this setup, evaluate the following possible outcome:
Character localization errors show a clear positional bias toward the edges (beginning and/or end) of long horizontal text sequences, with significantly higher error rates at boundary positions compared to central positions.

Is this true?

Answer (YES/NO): YES